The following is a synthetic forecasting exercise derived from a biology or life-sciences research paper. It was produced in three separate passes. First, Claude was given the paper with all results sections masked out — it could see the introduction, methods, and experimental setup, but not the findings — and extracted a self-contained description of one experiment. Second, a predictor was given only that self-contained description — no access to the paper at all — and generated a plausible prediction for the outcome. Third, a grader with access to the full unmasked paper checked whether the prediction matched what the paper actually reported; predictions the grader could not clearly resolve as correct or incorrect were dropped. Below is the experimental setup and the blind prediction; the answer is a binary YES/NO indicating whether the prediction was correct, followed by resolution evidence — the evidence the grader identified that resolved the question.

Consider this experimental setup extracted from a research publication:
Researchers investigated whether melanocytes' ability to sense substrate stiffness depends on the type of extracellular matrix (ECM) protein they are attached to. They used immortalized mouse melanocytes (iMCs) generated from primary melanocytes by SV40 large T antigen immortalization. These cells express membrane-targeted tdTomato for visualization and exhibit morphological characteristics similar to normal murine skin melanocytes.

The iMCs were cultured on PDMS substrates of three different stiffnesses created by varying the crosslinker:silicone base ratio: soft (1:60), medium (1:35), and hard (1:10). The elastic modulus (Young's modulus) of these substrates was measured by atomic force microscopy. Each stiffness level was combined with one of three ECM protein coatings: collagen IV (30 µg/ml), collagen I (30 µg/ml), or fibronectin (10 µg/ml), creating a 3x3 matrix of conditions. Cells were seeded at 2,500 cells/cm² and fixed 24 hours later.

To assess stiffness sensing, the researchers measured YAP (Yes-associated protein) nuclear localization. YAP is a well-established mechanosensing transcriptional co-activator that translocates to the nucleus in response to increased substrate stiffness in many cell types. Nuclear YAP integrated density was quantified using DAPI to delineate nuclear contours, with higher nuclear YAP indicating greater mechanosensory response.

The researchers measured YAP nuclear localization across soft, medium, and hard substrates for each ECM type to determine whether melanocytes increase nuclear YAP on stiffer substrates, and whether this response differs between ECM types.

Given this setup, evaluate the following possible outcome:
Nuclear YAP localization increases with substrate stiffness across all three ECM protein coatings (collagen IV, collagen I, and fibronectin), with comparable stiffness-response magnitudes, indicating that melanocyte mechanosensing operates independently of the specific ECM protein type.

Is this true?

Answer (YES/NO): NO